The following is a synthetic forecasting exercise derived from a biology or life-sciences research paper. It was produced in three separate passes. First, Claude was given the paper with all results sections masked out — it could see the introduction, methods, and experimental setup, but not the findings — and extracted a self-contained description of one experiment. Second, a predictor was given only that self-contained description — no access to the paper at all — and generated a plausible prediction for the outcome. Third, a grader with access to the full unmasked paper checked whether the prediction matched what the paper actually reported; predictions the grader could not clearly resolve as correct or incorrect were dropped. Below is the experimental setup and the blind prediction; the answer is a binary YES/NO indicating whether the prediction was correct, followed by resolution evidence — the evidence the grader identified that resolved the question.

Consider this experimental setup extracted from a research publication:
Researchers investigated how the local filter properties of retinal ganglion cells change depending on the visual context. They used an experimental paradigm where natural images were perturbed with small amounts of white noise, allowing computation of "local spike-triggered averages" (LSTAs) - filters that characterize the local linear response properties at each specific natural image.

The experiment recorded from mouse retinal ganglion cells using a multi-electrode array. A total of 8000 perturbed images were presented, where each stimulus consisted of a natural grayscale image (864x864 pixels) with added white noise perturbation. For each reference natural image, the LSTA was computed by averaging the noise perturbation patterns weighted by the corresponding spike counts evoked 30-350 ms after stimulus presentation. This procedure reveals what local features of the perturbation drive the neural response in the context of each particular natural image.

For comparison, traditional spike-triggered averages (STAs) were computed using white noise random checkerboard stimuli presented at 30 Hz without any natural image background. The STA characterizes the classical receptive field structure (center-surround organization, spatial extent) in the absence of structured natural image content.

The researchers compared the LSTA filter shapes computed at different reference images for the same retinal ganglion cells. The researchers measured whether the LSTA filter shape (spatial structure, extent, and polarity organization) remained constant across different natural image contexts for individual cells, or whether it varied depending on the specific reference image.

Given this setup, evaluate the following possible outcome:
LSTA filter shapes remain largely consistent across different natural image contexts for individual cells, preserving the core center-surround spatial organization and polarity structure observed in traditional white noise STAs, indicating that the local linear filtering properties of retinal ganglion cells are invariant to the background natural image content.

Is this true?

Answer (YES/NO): NO